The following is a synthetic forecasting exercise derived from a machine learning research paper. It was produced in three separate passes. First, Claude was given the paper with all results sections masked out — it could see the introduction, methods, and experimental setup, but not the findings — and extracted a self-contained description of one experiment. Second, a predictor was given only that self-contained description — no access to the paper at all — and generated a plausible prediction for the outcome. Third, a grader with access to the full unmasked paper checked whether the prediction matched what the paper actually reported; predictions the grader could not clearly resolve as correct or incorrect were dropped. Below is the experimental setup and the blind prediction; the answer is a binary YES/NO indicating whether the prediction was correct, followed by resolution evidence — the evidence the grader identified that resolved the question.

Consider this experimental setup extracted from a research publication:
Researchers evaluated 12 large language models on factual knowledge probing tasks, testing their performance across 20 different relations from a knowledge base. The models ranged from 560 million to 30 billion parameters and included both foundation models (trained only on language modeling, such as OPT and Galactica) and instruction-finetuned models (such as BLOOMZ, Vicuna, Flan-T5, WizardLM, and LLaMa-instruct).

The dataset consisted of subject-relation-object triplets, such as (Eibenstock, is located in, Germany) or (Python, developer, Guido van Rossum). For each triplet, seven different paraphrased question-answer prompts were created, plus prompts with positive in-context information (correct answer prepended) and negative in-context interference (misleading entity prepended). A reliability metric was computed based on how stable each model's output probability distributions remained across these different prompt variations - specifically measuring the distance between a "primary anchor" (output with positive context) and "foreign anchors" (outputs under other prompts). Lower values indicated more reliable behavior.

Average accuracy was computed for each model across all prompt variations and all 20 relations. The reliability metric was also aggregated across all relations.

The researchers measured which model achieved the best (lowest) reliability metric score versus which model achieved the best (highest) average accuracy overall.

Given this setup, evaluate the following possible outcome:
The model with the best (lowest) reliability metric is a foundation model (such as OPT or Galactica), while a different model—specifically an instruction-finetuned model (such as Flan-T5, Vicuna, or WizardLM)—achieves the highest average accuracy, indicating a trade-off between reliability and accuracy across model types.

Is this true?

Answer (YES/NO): NO